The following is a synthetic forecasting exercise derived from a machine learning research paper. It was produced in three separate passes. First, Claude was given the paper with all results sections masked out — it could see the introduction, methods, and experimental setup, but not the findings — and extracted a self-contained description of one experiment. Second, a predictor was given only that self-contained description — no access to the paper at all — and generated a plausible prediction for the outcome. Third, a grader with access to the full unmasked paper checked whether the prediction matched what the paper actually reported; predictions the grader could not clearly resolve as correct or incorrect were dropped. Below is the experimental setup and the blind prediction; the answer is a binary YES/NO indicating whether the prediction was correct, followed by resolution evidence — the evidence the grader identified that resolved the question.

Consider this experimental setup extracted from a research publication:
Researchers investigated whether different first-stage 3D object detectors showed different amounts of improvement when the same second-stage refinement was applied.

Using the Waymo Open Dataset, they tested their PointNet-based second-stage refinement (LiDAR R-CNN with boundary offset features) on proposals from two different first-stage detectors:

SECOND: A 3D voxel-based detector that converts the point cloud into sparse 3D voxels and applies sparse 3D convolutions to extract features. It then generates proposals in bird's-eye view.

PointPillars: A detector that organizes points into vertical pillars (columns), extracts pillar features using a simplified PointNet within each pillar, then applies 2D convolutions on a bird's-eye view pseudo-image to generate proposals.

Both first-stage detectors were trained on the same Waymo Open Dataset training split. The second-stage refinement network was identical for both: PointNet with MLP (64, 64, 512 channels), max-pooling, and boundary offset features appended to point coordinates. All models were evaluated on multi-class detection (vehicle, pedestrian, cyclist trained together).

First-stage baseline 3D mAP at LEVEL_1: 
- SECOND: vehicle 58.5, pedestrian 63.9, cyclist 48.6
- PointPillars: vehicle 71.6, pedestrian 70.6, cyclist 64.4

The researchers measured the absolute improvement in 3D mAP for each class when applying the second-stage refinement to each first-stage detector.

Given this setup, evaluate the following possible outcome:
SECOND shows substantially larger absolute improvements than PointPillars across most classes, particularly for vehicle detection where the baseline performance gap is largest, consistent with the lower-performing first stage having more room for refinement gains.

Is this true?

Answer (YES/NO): NO